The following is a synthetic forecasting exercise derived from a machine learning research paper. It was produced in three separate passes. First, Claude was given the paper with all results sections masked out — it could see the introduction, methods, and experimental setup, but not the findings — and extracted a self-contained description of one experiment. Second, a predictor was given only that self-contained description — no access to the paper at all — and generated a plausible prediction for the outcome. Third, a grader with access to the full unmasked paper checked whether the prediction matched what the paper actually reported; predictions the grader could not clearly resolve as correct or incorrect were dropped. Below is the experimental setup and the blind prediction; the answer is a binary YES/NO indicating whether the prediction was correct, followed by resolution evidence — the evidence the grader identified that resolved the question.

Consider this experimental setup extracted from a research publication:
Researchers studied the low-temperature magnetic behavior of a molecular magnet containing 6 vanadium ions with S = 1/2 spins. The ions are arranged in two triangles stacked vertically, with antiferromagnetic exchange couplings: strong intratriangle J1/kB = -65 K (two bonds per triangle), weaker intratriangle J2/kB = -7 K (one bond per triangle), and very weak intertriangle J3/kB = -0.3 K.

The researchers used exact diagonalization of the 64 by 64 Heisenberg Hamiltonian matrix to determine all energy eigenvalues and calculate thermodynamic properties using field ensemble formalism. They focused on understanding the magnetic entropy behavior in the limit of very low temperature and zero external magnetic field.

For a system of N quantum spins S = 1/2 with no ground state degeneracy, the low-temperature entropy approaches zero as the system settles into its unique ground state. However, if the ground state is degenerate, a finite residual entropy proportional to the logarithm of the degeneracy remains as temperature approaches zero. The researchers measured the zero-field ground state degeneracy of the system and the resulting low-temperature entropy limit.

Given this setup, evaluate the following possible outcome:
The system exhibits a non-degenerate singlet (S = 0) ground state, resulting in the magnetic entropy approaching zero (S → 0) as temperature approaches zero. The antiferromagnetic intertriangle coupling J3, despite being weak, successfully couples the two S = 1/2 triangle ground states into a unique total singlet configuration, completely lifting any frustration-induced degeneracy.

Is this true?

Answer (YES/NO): NO